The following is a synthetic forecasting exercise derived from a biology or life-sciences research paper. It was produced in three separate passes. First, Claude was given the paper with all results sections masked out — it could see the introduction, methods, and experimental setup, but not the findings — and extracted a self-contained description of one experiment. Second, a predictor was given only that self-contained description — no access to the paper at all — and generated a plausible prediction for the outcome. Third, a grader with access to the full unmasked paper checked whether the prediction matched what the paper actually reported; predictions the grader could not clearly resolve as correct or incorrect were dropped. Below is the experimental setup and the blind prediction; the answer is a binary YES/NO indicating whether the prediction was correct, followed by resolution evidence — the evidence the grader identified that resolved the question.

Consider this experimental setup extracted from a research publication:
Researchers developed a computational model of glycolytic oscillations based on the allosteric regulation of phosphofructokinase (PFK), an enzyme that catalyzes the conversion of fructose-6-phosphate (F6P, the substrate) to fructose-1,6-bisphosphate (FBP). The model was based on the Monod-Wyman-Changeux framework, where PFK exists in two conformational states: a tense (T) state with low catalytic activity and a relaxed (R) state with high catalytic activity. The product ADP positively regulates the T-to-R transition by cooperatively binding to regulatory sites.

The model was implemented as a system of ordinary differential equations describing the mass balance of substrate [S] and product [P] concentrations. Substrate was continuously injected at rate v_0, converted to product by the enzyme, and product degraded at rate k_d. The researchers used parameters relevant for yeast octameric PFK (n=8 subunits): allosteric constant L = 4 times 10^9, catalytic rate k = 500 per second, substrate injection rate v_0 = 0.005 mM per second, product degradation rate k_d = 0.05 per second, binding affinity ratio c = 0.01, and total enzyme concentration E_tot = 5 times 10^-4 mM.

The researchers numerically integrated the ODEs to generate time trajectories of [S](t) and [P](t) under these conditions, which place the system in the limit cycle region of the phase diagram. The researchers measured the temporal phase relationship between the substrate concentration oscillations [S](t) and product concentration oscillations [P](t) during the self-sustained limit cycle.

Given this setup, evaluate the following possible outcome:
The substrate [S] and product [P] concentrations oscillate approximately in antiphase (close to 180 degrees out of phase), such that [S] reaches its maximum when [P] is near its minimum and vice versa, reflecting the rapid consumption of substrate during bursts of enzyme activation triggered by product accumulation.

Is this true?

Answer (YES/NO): YES